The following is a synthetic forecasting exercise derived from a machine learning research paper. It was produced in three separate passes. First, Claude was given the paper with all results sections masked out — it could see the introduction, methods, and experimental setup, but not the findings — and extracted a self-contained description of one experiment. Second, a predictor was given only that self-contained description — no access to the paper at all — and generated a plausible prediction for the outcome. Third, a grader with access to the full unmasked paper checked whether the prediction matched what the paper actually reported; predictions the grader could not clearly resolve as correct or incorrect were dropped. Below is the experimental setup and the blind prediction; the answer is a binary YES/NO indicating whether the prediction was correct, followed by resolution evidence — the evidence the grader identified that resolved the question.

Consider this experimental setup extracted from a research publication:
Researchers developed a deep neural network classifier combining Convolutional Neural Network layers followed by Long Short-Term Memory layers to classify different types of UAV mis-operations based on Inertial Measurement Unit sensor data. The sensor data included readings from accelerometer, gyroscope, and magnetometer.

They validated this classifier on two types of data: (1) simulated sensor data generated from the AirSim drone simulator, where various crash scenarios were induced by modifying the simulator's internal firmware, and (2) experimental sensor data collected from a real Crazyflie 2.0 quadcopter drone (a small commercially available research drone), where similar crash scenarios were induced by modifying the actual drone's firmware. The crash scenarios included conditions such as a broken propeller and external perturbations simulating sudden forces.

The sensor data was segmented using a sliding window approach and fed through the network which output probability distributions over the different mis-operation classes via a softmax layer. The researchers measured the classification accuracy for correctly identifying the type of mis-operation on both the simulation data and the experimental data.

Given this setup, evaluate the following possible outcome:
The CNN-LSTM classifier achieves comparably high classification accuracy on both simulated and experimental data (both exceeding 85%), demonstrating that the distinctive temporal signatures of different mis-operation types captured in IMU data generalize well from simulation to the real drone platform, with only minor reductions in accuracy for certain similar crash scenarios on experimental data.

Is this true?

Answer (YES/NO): NO